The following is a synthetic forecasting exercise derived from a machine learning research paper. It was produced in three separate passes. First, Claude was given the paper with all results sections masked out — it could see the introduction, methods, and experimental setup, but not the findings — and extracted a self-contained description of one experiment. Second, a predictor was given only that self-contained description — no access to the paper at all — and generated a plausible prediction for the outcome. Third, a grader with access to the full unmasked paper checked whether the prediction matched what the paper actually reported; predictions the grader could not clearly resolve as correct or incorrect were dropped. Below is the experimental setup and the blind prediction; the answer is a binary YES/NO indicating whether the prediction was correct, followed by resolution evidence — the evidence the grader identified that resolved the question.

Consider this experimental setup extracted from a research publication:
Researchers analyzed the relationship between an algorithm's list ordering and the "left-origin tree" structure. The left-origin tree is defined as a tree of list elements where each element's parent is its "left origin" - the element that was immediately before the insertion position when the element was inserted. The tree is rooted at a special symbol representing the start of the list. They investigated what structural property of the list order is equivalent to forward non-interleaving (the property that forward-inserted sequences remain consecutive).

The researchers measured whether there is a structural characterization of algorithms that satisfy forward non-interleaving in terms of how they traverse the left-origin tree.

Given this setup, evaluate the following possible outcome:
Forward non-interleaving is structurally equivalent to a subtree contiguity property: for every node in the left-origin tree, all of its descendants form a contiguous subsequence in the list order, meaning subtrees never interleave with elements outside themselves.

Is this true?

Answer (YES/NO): NO